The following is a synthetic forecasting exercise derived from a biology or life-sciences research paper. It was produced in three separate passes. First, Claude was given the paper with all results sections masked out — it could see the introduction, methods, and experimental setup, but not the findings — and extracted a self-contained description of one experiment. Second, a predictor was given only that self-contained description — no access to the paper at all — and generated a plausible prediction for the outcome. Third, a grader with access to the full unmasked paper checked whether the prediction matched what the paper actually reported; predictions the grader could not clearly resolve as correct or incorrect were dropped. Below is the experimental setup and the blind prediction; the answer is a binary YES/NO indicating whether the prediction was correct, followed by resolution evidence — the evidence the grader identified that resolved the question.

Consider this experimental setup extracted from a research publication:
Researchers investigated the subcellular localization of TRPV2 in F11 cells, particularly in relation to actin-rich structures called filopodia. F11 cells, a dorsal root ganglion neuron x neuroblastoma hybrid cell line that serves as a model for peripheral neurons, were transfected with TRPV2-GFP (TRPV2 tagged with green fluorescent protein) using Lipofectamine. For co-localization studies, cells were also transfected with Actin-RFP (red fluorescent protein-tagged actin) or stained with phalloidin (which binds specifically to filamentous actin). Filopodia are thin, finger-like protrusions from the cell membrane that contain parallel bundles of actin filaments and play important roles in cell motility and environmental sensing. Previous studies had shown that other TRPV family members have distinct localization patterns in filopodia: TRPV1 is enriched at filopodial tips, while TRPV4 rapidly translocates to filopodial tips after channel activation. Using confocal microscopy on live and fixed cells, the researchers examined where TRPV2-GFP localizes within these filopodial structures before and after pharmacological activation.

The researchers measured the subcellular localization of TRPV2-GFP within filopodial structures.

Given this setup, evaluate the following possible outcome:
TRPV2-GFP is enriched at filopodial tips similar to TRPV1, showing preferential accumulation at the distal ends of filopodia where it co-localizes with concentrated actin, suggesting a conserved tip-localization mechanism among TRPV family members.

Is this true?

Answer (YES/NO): NO